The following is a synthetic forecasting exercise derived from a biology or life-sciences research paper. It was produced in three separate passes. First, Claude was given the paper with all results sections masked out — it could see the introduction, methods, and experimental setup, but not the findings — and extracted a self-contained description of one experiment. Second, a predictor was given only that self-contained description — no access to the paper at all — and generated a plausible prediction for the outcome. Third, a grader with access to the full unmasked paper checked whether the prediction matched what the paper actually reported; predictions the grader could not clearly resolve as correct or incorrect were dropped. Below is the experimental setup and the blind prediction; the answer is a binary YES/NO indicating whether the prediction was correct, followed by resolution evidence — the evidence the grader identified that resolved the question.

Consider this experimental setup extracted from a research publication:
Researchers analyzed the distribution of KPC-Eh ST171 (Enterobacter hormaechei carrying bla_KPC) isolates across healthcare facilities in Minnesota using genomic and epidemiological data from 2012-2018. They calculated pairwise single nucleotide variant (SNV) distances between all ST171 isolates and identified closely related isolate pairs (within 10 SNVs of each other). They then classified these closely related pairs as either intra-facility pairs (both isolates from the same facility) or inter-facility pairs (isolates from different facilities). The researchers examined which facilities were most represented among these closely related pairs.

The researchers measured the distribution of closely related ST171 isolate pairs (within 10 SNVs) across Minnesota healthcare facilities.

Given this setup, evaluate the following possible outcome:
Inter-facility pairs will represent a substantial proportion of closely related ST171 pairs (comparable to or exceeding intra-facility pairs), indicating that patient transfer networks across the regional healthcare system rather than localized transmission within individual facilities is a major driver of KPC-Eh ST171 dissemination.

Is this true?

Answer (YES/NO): NO